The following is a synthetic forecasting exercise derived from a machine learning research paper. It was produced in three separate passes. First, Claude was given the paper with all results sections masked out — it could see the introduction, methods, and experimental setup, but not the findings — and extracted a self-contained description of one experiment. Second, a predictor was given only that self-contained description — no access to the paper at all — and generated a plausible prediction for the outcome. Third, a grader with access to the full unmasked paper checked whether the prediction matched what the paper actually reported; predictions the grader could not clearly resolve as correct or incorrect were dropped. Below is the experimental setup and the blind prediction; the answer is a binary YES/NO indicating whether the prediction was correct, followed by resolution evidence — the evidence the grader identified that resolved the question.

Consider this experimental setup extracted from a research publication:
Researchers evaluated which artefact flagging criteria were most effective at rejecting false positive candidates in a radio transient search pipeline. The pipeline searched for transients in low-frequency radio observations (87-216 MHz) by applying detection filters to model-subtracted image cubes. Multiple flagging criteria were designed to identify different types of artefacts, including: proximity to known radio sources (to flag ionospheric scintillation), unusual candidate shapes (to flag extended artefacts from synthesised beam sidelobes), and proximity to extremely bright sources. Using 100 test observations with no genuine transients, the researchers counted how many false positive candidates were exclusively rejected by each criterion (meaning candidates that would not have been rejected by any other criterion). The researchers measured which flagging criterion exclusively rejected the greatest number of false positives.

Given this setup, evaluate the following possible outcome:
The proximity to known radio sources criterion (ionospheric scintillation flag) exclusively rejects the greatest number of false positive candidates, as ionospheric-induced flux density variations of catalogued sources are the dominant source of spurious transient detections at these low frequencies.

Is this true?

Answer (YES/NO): YES